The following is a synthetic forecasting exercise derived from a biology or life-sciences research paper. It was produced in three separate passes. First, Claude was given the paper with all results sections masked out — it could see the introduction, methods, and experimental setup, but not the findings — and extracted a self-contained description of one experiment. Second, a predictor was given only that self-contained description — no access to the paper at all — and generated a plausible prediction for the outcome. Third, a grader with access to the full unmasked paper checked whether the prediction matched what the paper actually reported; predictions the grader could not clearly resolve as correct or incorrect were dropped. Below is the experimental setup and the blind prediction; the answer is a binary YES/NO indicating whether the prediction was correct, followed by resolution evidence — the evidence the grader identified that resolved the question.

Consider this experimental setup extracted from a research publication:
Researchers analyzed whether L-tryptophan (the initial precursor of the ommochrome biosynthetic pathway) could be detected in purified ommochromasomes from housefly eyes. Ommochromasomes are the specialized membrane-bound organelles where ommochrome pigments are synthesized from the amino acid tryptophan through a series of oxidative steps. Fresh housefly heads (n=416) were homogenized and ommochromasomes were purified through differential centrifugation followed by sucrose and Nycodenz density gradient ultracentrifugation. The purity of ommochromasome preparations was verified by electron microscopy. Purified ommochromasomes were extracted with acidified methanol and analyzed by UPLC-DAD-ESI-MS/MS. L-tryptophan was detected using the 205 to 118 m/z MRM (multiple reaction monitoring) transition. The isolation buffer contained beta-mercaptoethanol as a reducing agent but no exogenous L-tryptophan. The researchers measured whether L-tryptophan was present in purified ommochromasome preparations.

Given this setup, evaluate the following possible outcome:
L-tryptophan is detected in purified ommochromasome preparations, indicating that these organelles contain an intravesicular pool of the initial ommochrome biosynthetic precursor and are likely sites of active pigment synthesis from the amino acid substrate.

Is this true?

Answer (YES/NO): NO